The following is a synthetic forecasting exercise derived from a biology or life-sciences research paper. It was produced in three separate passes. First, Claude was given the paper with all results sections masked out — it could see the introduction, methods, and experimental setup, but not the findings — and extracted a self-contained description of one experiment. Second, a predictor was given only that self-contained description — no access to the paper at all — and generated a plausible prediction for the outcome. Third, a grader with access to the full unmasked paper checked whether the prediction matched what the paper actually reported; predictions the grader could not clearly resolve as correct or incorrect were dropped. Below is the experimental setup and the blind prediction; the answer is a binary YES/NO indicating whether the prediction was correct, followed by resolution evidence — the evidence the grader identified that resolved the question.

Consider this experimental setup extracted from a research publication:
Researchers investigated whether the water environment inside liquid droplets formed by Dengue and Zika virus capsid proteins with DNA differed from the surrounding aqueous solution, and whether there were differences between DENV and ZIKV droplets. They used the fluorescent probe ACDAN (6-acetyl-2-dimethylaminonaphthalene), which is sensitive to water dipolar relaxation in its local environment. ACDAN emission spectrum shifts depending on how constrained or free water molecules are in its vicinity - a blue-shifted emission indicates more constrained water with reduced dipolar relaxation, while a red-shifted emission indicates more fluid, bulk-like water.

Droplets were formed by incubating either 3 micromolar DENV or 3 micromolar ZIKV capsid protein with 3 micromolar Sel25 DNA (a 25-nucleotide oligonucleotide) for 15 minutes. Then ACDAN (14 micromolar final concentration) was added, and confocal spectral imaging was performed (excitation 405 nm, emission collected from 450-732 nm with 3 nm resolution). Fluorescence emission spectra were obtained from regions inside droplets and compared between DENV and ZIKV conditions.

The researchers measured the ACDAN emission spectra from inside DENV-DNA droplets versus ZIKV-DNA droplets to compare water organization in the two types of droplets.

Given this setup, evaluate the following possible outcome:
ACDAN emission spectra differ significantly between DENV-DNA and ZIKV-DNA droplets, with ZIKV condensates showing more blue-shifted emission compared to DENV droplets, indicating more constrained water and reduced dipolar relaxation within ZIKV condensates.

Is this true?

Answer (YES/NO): NO